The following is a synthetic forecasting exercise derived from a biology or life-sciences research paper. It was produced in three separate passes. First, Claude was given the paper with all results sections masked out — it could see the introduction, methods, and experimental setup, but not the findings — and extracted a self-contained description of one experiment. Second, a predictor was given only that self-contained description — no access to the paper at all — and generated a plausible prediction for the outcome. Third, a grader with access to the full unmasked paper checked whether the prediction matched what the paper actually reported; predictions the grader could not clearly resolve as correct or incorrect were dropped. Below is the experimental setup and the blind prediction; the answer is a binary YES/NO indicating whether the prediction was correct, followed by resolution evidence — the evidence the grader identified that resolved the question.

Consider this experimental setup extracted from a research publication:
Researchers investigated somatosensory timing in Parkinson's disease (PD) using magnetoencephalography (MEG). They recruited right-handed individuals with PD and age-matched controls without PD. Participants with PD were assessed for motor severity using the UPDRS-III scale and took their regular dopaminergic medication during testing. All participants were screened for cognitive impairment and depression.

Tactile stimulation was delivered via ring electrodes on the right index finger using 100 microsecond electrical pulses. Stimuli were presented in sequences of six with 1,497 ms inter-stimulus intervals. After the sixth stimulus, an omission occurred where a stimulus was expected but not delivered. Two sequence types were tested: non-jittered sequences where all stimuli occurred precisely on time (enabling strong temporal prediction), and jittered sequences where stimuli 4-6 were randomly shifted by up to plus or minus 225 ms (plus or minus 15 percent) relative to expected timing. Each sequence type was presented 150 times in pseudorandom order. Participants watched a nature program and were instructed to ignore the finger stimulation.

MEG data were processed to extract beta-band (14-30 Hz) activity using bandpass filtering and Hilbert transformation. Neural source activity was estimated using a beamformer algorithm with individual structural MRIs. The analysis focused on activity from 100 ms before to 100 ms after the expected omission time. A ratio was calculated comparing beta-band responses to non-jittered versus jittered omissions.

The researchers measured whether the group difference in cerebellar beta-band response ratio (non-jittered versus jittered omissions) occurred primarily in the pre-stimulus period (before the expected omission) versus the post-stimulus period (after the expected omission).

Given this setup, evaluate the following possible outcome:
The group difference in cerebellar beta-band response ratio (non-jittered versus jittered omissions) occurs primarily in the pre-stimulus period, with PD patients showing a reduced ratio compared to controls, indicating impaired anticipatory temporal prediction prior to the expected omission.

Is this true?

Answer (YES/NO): NO